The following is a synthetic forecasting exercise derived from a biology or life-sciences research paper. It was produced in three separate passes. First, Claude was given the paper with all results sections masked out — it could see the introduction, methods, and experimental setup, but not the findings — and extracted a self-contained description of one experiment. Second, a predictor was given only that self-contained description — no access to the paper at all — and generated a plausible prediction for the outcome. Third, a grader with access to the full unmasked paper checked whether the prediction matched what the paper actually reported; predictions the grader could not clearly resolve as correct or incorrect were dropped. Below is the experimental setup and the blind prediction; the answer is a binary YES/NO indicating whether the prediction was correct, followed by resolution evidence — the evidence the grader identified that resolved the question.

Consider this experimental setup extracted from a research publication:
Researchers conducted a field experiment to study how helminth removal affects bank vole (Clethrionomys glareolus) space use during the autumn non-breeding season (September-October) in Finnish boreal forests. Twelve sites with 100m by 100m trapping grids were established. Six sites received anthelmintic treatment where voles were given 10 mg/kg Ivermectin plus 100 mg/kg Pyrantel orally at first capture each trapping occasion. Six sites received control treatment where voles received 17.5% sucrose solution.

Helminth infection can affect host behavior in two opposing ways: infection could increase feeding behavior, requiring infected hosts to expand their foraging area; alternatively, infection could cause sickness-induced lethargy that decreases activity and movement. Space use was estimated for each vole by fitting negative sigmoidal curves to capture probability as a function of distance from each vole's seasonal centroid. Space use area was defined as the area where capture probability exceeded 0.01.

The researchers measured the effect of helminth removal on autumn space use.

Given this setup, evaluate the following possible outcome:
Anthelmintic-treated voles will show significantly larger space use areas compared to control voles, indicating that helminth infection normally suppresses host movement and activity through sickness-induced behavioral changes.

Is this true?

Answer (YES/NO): YES